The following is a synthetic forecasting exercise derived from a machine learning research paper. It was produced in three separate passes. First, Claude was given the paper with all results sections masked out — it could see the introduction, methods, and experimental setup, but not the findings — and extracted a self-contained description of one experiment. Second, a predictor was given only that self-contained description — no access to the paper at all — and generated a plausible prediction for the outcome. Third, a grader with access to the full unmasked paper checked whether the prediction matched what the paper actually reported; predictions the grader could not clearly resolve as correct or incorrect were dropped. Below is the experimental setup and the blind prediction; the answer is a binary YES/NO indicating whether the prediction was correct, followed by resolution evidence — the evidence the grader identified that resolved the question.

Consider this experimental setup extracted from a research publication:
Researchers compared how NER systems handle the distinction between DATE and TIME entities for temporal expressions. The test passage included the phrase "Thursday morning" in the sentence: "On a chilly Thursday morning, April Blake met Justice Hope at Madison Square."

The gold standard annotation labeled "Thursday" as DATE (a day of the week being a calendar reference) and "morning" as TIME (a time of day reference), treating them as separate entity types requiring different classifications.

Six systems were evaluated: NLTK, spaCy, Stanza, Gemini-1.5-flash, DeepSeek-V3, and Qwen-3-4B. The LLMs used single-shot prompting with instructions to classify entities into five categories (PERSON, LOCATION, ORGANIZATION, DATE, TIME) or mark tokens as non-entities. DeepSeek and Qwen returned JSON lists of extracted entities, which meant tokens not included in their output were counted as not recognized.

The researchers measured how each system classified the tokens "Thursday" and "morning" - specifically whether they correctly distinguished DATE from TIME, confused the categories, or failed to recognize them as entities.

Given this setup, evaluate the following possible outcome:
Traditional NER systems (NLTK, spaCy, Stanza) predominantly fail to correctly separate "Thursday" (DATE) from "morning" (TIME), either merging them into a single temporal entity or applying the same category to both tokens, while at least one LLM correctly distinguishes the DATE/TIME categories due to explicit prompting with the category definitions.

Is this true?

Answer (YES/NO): NO